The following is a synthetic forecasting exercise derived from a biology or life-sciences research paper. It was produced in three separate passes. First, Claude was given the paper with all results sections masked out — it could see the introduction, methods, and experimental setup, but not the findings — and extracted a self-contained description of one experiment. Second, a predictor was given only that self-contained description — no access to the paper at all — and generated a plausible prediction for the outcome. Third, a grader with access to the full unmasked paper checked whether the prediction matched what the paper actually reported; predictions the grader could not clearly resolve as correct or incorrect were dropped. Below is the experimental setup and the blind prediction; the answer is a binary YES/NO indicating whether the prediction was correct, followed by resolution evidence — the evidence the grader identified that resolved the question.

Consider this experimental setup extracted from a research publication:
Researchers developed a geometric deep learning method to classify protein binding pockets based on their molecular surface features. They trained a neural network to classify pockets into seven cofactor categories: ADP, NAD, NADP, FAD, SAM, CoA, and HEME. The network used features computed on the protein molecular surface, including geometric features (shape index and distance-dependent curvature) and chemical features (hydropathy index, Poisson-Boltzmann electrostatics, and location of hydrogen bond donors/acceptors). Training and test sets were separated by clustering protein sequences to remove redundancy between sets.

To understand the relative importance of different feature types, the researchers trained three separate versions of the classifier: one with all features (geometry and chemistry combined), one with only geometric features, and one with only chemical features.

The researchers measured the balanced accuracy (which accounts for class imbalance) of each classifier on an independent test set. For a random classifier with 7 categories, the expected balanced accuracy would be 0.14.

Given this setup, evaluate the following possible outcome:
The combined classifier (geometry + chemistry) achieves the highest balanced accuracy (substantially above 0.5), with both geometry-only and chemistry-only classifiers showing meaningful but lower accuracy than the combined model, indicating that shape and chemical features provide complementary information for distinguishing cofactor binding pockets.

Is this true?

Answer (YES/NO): YES